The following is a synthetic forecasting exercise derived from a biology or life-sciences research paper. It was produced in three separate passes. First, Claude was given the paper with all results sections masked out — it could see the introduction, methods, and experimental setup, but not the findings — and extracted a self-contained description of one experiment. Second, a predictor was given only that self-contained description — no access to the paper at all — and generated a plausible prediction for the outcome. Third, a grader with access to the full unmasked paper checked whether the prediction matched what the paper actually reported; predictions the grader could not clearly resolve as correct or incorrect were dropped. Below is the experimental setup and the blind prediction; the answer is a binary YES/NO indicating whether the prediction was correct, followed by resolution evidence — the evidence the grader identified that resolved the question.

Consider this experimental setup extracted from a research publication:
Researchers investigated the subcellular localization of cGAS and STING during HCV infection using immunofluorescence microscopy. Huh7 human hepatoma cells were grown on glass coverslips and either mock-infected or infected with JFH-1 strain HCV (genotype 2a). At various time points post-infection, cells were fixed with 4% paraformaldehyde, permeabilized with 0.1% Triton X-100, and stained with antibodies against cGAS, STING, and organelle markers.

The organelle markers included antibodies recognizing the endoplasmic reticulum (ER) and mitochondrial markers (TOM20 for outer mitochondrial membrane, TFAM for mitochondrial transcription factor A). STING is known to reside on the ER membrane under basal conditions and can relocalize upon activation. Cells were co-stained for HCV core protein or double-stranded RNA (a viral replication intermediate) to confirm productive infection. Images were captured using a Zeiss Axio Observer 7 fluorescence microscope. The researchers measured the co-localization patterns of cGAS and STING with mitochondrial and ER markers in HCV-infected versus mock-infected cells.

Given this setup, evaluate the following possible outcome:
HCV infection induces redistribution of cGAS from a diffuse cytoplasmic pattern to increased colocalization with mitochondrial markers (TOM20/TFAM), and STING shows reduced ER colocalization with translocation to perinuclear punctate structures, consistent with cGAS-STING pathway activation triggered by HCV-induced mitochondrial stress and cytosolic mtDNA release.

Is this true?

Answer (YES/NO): NO